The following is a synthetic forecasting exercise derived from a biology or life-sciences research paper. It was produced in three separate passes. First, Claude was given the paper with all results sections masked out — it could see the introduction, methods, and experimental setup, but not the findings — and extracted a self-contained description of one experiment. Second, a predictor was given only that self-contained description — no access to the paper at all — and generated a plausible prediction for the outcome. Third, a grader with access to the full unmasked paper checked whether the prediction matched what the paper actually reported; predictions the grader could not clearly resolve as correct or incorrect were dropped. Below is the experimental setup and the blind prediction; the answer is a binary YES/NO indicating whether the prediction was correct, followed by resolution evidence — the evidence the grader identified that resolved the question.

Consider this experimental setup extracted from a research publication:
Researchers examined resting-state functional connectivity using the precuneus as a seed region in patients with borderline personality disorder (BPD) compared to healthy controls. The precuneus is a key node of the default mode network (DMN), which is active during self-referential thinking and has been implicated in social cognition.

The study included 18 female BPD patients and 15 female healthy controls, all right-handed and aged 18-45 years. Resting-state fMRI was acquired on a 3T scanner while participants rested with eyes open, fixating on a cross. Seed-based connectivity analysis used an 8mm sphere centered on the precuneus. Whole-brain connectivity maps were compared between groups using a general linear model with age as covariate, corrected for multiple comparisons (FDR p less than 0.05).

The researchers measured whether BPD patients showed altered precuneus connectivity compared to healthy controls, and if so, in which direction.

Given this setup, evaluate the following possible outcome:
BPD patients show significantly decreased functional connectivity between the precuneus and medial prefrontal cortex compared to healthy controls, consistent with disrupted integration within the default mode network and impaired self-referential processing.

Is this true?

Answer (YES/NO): NO